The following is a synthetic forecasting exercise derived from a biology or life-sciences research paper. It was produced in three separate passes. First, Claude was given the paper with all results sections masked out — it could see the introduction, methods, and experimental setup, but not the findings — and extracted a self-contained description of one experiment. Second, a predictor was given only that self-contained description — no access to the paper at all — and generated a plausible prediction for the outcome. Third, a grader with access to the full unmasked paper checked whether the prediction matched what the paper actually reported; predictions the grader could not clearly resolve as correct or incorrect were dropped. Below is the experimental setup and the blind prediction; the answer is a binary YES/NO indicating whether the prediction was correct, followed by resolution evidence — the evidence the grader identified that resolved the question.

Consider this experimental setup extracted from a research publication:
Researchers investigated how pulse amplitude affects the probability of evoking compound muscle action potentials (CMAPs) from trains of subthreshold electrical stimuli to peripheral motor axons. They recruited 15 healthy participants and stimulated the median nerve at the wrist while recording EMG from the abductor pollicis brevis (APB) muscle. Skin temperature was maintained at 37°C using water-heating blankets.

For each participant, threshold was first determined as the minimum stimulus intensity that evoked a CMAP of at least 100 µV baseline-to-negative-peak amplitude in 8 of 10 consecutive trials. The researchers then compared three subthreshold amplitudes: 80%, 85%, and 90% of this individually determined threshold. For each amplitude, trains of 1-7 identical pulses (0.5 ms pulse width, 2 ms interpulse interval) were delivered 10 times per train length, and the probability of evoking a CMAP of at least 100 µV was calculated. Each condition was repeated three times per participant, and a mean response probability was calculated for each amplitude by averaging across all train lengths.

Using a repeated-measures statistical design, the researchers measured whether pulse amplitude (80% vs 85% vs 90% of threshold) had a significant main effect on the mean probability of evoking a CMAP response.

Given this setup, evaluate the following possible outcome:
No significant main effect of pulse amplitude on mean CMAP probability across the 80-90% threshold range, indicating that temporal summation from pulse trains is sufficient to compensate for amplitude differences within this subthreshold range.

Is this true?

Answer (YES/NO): NO